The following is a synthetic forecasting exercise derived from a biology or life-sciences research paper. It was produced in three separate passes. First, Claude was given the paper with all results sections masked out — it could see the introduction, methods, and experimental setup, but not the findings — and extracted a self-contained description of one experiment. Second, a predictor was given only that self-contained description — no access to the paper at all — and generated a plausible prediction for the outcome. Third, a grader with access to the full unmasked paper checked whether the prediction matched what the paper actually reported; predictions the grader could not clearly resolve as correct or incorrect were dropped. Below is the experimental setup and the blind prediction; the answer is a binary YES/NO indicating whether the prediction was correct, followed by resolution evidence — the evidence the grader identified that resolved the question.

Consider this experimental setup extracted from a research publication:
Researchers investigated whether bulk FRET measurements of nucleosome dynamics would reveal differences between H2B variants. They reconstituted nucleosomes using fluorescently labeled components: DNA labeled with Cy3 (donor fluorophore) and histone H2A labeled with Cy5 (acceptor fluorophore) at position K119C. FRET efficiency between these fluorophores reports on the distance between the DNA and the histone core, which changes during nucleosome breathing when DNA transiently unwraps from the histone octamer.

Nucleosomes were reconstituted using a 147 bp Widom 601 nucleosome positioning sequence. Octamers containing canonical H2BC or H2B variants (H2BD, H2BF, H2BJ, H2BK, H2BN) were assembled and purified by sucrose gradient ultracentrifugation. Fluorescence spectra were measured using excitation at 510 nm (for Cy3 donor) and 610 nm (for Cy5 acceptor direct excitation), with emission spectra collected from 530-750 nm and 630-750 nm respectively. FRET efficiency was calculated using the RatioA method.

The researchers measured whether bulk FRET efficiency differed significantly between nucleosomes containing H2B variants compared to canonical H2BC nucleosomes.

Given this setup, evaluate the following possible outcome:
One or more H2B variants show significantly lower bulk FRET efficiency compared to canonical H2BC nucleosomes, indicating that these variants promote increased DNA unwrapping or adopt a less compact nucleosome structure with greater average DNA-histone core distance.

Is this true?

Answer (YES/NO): NO